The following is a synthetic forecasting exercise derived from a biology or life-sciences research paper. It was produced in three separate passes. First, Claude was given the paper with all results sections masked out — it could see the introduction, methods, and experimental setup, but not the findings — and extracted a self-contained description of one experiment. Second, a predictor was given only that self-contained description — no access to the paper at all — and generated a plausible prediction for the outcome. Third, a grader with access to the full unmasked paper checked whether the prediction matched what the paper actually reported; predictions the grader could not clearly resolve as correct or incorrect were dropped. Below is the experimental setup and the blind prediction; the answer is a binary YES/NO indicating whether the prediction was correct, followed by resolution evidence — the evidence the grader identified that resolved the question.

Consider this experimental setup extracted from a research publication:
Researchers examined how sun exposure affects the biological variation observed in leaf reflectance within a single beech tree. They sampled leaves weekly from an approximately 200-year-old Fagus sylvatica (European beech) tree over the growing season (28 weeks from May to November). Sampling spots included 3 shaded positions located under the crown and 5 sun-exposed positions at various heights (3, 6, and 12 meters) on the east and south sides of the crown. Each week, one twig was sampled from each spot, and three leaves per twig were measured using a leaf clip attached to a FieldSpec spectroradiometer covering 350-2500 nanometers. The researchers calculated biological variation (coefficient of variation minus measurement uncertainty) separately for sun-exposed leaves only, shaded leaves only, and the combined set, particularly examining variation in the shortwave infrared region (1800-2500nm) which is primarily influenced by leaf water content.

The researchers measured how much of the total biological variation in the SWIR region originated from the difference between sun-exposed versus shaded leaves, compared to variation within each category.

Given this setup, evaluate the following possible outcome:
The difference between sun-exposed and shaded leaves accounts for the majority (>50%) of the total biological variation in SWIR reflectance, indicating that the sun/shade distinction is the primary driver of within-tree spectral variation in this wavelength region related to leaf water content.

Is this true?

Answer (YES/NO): YES